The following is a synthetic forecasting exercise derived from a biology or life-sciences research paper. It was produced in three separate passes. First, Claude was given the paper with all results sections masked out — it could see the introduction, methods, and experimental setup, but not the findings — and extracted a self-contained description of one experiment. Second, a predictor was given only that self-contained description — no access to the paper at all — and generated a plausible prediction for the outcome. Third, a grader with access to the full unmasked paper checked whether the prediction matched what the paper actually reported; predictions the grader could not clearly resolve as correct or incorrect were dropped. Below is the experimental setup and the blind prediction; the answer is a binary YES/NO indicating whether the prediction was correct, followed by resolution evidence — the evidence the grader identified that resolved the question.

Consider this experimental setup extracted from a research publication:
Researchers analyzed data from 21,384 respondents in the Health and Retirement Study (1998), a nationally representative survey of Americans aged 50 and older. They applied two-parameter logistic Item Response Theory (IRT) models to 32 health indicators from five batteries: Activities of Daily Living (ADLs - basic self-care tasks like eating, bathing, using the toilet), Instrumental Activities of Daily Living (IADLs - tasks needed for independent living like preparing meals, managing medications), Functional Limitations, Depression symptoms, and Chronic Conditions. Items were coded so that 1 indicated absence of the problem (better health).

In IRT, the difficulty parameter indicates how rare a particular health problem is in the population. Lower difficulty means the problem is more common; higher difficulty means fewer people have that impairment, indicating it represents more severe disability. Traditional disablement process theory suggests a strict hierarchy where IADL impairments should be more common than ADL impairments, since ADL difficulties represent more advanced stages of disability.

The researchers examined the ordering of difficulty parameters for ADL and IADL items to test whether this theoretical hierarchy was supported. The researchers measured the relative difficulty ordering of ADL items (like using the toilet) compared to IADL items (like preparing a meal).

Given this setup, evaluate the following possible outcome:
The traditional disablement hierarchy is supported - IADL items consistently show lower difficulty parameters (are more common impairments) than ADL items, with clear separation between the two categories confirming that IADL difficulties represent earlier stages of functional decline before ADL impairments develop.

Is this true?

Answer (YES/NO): NO